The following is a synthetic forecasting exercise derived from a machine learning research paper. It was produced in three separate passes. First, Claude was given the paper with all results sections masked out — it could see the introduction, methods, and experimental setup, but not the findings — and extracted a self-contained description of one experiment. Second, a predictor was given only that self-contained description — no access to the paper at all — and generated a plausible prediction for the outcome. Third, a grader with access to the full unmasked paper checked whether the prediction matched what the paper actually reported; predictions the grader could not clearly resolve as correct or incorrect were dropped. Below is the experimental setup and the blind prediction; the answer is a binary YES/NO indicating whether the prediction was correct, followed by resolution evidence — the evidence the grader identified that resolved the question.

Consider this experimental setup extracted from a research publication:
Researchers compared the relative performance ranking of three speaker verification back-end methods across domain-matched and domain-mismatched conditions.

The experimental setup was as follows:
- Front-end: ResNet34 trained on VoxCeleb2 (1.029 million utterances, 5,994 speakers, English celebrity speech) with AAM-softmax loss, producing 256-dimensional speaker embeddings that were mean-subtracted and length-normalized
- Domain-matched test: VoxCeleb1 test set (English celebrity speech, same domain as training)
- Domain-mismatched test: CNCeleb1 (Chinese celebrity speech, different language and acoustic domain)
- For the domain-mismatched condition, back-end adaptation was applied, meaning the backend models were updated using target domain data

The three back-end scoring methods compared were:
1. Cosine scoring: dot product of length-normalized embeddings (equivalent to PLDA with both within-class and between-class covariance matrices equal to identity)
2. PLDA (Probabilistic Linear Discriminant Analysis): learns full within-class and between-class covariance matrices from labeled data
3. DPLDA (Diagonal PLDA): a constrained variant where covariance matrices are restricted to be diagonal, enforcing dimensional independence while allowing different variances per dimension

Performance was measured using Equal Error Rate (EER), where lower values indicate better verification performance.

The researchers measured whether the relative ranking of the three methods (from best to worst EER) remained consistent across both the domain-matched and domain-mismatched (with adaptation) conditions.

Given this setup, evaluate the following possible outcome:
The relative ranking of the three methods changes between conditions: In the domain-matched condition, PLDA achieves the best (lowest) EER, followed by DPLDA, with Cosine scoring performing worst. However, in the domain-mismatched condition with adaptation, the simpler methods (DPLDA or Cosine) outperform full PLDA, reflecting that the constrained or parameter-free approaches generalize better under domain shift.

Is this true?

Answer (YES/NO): NO